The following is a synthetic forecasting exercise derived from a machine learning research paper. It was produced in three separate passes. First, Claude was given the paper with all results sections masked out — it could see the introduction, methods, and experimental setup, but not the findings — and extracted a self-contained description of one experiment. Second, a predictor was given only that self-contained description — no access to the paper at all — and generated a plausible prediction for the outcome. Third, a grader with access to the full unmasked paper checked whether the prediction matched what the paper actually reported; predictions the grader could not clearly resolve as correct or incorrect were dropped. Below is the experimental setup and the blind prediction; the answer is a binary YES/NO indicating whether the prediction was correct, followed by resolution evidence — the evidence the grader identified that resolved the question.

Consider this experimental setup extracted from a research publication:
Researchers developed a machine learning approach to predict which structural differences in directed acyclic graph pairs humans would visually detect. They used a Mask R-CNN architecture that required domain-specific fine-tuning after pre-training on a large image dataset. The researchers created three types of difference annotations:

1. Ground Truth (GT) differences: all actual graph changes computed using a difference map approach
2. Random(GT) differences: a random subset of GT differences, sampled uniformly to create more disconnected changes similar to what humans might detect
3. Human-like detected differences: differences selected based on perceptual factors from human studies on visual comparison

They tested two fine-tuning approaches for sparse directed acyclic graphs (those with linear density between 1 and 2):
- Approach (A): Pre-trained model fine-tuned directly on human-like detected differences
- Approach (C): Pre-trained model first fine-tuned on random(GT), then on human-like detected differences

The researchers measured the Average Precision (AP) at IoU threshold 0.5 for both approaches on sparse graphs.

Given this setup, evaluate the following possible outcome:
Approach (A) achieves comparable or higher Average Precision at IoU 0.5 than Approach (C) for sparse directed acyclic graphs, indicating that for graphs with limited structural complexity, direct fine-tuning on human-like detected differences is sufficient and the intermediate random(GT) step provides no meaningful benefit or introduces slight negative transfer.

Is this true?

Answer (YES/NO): NO